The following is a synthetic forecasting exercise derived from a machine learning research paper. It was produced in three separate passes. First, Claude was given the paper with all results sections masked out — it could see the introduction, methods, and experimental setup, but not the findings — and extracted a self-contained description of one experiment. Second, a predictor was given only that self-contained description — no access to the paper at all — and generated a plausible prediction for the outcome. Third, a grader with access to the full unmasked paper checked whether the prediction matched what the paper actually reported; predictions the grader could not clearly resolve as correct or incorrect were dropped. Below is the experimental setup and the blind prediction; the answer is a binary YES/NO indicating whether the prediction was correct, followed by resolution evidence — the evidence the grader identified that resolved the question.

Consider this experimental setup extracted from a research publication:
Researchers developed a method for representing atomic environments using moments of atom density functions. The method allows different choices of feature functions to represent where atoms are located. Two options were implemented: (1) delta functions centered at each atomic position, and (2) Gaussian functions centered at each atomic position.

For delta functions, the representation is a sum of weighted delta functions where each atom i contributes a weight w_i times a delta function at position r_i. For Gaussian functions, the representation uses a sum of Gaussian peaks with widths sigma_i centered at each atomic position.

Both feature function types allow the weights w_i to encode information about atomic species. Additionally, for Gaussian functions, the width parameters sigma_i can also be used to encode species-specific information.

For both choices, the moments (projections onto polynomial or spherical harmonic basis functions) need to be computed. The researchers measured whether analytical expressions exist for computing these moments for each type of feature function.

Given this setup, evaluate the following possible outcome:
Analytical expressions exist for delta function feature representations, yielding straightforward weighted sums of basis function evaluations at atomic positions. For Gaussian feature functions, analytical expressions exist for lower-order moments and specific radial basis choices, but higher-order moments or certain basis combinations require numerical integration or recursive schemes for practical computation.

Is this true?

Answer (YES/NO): NO